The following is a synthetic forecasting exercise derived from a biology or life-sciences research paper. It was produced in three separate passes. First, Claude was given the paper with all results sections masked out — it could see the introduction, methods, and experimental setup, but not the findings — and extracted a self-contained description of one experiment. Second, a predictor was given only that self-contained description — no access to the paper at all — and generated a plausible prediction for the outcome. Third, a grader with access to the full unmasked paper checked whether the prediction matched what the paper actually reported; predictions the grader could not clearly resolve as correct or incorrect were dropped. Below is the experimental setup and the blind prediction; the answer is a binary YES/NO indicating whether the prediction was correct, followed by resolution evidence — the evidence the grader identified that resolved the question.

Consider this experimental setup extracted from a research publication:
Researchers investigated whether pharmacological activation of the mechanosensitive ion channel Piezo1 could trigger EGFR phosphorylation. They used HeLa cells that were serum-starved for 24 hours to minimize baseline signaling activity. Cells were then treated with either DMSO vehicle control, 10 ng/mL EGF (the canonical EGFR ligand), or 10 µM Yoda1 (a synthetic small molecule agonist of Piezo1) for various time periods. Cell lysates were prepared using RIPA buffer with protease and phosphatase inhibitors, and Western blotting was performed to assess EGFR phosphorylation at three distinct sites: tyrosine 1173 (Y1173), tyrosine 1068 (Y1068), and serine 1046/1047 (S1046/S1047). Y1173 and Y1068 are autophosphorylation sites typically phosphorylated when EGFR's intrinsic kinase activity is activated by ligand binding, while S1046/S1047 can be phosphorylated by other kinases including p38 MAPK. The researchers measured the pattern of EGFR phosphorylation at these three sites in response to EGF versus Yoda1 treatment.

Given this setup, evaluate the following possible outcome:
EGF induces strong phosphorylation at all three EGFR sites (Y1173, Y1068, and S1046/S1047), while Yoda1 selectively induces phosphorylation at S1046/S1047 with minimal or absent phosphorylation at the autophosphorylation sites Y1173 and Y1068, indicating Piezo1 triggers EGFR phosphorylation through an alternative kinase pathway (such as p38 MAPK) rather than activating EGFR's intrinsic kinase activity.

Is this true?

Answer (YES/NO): NO